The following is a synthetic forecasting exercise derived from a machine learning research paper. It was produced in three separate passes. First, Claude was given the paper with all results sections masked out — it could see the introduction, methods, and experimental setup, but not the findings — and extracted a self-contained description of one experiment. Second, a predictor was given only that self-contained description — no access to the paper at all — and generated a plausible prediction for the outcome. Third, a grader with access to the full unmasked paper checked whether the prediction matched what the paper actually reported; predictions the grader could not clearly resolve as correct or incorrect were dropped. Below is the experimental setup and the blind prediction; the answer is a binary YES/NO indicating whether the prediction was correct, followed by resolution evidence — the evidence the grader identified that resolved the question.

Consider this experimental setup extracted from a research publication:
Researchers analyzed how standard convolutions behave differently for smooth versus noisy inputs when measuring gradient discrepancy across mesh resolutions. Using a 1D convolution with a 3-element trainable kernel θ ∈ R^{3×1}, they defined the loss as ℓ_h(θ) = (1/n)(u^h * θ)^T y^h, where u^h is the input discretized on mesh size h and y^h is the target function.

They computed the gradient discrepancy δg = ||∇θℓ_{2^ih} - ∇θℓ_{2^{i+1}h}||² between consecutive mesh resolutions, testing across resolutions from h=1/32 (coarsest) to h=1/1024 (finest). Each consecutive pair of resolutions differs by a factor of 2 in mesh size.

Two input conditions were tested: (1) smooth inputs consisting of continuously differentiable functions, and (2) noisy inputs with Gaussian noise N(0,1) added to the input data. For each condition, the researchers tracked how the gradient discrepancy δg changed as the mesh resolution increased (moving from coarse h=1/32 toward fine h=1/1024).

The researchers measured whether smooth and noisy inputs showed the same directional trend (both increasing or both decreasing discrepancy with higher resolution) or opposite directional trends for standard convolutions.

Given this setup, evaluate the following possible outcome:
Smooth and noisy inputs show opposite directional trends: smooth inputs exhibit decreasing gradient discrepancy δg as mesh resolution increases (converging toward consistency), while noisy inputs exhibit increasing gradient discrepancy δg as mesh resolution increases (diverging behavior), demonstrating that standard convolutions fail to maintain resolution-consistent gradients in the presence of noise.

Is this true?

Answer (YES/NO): YES